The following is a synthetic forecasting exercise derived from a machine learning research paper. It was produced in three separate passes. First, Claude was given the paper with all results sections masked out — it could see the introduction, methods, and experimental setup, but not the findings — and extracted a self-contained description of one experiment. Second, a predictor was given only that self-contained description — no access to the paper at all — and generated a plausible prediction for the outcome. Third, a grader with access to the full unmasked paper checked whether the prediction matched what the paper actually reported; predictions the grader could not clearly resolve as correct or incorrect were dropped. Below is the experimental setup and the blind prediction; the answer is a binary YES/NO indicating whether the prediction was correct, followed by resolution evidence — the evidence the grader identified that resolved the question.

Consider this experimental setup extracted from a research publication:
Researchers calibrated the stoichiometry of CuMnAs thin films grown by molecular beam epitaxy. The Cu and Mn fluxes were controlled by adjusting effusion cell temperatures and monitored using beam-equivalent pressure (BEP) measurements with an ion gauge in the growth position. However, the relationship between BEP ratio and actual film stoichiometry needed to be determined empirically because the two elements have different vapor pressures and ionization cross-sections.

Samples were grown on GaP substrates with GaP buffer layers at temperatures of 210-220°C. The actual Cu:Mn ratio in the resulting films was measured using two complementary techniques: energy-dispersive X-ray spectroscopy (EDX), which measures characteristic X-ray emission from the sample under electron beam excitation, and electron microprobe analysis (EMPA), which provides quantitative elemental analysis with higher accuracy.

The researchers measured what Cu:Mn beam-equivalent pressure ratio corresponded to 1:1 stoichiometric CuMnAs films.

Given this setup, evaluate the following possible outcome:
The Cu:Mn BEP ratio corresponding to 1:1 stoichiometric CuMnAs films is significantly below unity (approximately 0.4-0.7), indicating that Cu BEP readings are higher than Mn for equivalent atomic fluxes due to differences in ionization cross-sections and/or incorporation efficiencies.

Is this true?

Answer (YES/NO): YES